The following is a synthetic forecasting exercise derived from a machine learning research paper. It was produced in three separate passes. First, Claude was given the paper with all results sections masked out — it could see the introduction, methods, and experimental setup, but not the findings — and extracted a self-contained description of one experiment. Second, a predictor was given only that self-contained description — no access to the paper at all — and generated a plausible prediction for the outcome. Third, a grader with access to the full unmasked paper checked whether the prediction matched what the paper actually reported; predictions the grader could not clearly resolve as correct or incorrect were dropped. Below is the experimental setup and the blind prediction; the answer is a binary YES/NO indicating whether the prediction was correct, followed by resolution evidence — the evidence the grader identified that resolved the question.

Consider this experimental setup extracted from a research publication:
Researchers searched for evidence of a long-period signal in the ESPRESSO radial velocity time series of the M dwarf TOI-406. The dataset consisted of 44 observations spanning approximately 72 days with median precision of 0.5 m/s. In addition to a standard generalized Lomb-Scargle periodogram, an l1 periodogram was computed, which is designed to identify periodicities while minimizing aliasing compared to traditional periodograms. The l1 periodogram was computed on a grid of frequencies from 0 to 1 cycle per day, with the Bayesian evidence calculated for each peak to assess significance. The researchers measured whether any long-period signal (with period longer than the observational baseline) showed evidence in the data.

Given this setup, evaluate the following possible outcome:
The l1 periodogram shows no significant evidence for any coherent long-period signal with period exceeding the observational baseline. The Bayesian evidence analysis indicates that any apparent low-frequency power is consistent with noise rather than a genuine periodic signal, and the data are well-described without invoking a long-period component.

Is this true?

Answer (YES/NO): NO